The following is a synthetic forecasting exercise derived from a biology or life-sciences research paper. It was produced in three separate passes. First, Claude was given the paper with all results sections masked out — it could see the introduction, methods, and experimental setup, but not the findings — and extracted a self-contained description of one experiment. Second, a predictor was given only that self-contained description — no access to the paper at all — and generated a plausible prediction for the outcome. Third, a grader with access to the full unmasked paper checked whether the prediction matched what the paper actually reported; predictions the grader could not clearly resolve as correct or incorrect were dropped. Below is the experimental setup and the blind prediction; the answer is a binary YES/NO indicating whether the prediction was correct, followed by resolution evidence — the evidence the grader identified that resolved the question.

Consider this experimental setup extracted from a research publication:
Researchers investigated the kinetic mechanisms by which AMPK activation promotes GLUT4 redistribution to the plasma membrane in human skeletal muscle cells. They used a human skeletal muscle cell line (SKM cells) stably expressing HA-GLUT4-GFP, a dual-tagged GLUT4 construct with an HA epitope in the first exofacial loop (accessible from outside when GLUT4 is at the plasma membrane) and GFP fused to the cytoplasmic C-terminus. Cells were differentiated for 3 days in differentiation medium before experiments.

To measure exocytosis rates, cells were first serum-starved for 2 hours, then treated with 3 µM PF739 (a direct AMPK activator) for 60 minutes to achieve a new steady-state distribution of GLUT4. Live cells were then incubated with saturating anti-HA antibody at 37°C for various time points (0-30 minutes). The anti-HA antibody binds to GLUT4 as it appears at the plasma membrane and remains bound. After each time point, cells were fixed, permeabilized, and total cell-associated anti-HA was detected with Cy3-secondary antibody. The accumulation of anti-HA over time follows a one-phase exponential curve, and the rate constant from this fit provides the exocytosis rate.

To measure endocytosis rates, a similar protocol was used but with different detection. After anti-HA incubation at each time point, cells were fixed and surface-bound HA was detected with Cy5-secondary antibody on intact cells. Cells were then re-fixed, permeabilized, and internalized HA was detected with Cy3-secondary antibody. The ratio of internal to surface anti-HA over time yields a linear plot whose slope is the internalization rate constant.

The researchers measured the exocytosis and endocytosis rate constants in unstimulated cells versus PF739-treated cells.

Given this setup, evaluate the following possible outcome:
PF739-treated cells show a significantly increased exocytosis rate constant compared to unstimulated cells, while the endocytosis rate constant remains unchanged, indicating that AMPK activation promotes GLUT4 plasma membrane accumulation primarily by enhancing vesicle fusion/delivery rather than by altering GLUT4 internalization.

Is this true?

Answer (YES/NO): NO